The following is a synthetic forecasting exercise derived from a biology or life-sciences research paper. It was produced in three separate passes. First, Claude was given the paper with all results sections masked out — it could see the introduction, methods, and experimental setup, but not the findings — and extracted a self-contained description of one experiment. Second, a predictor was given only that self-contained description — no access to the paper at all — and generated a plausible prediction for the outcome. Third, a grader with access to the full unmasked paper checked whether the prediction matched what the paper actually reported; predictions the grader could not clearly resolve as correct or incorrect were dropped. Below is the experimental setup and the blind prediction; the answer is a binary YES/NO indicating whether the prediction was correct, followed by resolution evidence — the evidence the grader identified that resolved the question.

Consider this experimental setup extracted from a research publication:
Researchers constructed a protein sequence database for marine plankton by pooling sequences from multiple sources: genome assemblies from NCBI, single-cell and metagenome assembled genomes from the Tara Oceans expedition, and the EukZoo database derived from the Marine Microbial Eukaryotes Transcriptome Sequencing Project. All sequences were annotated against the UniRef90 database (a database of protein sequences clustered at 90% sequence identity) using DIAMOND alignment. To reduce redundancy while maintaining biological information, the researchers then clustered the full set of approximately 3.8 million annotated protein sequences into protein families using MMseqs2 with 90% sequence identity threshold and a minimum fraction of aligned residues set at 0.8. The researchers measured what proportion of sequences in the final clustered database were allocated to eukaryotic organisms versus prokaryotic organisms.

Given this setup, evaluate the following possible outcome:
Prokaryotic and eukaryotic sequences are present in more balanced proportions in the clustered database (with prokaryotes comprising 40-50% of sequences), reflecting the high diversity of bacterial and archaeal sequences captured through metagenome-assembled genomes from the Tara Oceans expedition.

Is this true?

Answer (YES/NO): NO